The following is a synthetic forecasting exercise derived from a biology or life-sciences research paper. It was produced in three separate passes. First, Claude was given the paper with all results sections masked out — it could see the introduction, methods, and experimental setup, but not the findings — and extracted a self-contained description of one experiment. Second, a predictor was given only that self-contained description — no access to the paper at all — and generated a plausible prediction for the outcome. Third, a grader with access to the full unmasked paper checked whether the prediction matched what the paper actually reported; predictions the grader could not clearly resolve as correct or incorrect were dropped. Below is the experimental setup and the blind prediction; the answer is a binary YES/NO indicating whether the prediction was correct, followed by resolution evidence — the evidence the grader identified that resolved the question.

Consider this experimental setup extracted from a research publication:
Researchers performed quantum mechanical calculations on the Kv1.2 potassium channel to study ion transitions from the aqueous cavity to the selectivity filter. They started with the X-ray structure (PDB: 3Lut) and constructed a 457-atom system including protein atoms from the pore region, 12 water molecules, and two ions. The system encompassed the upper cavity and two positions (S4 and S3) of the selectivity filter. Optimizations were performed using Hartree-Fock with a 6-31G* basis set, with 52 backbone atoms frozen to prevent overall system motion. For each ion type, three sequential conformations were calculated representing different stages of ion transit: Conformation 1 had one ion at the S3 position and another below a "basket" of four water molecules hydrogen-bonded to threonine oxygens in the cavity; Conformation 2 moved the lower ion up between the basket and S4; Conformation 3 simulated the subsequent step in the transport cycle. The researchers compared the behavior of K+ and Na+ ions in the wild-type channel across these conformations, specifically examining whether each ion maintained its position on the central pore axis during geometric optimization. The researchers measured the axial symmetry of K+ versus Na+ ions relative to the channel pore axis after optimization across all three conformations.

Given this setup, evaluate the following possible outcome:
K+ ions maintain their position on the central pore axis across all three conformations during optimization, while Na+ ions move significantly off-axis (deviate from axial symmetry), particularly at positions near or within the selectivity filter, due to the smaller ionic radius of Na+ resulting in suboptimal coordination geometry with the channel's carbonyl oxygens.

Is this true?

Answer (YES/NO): YES